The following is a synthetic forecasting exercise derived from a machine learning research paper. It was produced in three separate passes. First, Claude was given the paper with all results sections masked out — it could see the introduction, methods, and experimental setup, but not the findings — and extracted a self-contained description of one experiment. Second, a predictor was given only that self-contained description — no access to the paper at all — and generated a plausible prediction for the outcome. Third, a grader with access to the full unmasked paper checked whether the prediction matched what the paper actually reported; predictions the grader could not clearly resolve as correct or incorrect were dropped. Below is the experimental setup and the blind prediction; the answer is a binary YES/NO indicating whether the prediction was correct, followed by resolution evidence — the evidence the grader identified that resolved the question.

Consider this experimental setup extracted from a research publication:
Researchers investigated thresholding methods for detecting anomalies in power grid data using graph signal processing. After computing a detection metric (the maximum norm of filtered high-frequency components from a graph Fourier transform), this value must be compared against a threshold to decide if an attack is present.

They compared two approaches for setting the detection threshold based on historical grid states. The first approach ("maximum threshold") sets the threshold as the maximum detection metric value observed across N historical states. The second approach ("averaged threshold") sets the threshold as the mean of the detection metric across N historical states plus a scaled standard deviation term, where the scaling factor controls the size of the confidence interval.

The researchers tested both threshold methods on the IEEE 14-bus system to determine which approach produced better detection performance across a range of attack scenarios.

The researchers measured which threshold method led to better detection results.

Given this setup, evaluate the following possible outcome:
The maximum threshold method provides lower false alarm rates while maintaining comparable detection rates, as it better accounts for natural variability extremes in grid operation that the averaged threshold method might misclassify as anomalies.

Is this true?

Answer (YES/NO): NO